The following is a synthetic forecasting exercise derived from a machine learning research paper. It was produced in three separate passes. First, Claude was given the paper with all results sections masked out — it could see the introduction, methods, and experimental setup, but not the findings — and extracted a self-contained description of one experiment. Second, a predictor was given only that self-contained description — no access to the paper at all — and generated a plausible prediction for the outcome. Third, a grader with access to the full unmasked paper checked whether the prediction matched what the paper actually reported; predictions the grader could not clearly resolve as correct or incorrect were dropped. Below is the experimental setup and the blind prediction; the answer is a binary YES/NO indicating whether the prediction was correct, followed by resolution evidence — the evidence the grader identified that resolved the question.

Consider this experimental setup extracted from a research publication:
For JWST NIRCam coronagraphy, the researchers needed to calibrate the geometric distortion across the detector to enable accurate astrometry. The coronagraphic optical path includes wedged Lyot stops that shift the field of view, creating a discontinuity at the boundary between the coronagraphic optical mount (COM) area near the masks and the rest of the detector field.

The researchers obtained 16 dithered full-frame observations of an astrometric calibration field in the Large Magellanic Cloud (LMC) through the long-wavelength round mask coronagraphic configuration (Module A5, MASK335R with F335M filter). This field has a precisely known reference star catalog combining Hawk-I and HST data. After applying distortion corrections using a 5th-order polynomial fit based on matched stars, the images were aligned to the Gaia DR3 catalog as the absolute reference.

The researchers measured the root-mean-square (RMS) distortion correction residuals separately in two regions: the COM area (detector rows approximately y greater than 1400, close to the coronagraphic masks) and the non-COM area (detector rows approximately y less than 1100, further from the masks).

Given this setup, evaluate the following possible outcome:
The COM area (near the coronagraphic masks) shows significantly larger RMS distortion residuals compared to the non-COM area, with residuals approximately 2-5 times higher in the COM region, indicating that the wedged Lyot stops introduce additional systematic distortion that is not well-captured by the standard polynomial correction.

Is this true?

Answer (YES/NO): NO